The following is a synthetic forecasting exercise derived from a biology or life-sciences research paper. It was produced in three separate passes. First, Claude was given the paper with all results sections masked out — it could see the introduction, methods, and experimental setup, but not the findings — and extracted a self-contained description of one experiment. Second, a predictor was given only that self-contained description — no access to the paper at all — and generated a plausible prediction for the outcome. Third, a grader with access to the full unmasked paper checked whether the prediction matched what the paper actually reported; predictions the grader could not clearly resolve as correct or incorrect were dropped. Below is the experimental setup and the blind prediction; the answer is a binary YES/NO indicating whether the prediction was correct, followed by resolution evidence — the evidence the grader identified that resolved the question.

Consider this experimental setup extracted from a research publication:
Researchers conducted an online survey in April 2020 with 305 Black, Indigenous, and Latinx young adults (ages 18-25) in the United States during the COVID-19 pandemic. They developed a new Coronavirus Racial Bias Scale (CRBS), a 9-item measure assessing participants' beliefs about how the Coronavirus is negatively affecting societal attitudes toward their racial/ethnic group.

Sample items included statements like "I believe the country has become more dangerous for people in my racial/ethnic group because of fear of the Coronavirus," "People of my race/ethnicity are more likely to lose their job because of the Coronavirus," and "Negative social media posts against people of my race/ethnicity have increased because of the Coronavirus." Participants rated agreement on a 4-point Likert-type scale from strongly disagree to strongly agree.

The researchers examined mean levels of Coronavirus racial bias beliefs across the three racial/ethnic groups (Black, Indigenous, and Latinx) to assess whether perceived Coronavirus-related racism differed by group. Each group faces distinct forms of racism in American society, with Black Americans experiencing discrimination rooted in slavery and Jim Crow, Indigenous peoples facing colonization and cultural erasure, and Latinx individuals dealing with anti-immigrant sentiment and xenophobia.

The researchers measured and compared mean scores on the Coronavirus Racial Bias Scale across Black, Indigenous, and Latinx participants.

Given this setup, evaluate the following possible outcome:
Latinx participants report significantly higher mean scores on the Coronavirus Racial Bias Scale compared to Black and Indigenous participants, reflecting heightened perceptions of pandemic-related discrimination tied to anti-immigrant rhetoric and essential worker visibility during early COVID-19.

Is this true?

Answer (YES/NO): NO